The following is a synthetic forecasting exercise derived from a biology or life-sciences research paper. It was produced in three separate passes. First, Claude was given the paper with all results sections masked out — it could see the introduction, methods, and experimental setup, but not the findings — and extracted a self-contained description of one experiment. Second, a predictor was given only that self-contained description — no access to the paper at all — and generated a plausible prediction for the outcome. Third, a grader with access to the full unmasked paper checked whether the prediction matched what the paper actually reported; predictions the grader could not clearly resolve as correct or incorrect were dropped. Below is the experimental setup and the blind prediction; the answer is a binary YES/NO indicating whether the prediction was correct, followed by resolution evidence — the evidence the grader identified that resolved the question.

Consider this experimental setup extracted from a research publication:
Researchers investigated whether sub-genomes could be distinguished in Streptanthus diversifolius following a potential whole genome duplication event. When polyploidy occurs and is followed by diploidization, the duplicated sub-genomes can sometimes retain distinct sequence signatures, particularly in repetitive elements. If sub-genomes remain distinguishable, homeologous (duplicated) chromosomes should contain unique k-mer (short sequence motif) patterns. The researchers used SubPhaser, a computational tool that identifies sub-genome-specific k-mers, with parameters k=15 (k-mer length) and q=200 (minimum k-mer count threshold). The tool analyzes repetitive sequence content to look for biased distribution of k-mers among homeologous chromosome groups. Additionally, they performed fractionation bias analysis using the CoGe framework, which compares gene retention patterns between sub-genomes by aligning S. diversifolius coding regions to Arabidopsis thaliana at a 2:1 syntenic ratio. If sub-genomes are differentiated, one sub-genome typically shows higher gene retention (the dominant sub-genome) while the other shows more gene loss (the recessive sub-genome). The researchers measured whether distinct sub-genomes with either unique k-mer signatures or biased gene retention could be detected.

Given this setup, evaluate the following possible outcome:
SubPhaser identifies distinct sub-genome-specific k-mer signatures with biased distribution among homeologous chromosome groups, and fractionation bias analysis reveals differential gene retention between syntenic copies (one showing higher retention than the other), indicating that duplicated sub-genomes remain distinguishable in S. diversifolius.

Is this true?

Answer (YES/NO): NO